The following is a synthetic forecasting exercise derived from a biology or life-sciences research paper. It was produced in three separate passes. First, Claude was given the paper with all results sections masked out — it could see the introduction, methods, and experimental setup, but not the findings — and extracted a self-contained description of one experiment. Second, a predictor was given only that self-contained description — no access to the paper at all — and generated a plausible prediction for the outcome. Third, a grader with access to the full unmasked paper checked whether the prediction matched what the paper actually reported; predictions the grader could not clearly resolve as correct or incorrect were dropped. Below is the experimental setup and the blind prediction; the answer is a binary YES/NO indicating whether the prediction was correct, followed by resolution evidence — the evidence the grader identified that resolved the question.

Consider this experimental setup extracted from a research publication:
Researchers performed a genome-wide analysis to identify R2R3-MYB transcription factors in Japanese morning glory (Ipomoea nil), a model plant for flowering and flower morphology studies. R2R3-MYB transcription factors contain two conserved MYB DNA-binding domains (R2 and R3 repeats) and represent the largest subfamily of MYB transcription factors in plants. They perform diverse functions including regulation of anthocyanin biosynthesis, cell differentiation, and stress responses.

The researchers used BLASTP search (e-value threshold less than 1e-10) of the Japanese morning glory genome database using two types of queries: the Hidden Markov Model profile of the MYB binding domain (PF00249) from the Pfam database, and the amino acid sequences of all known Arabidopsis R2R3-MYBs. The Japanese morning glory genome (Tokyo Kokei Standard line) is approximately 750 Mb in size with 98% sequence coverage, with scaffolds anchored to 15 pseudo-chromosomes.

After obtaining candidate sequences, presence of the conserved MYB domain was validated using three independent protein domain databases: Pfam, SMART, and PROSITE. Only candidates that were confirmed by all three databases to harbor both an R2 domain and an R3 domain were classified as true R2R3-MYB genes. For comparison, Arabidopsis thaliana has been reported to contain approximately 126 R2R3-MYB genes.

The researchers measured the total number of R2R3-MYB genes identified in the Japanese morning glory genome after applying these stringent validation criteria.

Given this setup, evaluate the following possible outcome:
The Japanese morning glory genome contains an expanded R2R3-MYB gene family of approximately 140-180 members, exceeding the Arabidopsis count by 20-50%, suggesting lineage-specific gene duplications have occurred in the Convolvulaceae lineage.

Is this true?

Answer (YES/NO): NO